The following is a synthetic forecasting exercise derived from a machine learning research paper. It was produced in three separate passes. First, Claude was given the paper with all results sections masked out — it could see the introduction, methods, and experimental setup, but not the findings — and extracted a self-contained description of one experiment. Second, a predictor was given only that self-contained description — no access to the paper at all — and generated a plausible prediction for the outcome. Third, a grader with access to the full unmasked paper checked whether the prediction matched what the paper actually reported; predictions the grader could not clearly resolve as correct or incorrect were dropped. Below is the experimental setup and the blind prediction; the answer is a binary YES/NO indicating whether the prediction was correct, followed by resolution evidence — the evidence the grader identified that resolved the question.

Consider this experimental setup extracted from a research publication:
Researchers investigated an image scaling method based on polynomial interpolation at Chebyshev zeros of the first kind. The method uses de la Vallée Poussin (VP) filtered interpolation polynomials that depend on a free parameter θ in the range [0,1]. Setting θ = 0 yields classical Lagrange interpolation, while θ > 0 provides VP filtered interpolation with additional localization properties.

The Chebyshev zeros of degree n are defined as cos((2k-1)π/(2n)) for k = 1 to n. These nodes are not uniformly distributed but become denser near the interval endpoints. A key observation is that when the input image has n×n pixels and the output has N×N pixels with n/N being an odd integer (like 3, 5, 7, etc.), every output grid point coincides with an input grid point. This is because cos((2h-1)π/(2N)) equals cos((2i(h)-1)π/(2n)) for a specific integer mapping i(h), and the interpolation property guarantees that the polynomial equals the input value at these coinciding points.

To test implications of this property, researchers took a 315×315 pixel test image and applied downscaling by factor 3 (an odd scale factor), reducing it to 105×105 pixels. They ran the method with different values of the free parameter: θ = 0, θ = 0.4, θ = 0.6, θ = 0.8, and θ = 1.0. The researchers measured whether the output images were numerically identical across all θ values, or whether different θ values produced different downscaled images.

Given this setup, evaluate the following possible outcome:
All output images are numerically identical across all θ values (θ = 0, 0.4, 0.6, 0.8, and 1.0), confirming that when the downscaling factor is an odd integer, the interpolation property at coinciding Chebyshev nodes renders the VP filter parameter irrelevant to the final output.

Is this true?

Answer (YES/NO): YES